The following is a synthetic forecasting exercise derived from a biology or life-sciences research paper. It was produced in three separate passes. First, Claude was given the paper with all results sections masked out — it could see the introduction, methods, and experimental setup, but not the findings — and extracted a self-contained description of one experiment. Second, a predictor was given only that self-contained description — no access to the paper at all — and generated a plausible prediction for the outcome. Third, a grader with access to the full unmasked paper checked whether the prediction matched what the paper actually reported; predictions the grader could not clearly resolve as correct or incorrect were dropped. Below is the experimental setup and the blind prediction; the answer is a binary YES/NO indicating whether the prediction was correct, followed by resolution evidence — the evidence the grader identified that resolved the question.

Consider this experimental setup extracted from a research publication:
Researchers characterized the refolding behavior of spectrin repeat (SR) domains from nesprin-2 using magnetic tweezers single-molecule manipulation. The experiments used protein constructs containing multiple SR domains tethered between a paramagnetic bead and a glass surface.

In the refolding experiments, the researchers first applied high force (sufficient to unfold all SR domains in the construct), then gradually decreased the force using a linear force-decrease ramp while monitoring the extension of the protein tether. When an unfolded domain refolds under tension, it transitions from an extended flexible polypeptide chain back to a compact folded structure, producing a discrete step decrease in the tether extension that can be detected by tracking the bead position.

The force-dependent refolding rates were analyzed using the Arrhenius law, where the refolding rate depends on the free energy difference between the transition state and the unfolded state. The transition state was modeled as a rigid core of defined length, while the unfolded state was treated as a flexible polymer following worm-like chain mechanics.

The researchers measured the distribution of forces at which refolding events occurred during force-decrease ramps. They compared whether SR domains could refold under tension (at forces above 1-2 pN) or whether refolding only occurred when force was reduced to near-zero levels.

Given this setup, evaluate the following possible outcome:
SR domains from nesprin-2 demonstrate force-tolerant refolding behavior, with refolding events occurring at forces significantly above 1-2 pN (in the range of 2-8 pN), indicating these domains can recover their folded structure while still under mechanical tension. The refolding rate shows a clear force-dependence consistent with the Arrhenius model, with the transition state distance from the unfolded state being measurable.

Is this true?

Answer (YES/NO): YES